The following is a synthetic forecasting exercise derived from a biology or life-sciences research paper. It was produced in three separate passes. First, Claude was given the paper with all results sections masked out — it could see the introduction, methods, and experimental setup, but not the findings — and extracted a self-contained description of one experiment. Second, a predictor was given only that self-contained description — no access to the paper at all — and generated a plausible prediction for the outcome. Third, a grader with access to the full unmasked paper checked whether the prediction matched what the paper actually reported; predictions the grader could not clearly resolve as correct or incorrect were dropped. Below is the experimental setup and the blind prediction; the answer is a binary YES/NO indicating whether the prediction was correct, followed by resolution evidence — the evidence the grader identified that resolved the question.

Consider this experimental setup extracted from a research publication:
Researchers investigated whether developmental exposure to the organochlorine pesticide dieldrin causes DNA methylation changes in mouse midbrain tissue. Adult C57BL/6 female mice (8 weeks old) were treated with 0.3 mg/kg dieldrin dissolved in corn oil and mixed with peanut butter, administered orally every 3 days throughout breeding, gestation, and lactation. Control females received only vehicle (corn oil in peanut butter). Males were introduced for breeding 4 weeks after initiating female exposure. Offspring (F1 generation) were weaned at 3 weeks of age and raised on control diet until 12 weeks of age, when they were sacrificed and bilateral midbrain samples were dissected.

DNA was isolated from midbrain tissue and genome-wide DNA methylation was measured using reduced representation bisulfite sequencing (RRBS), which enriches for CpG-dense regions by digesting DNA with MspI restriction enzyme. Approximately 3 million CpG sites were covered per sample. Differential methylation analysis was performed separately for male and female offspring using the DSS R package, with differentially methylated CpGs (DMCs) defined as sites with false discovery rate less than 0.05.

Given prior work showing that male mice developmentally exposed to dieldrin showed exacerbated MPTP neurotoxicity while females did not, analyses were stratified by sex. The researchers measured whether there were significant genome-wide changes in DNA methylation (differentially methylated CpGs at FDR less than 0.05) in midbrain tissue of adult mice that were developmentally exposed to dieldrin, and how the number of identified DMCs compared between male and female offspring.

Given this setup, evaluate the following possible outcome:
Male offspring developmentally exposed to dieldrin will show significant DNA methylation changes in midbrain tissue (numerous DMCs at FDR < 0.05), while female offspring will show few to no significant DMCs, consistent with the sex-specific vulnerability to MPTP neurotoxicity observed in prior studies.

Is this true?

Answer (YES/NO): NO